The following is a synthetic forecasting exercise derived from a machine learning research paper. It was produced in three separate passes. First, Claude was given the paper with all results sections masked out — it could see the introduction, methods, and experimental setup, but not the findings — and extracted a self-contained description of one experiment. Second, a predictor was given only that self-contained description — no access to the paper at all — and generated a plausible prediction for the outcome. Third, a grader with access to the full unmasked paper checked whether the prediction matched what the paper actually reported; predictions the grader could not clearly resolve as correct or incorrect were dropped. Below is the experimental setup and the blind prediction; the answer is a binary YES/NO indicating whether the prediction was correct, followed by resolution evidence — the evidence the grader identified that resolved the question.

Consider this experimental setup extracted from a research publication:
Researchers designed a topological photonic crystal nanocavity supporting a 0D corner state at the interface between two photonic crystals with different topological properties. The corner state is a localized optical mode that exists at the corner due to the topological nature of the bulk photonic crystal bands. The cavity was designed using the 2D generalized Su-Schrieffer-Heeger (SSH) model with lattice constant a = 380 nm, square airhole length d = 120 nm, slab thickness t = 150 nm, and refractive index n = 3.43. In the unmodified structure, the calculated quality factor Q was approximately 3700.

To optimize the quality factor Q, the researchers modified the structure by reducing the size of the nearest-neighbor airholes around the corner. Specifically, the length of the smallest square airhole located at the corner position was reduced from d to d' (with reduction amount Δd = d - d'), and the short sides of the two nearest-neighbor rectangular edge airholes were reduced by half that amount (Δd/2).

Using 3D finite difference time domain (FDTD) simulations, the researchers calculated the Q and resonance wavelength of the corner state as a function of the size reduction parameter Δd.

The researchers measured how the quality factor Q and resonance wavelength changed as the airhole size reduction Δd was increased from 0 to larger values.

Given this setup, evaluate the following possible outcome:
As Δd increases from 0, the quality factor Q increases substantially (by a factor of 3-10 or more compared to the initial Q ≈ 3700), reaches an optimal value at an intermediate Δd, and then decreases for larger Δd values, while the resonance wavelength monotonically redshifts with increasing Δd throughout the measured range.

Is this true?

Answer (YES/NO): YES